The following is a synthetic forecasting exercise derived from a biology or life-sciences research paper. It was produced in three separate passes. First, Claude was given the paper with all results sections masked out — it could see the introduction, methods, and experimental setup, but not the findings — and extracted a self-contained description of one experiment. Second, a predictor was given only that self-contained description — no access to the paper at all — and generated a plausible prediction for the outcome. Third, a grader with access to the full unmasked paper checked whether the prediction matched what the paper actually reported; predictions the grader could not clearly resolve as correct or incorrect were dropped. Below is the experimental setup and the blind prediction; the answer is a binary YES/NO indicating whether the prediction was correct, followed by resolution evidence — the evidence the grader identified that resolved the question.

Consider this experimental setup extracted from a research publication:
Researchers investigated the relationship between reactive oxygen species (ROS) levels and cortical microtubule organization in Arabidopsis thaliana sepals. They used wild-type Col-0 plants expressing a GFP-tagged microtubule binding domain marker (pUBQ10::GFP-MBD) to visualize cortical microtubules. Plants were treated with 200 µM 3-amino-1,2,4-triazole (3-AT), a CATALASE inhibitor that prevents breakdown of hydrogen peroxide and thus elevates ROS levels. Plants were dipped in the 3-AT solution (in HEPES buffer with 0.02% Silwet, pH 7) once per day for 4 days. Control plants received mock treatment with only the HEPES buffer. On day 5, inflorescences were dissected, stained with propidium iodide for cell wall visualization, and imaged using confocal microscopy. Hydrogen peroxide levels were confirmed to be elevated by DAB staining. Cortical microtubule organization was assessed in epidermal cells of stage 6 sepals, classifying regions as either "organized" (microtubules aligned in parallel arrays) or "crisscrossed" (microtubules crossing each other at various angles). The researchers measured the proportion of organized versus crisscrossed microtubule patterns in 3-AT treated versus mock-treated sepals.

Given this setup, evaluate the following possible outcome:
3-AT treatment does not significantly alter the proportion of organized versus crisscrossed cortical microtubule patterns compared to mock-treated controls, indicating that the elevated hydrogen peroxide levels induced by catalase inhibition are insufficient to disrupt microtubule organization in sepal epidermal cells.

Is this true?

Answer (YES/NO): NO